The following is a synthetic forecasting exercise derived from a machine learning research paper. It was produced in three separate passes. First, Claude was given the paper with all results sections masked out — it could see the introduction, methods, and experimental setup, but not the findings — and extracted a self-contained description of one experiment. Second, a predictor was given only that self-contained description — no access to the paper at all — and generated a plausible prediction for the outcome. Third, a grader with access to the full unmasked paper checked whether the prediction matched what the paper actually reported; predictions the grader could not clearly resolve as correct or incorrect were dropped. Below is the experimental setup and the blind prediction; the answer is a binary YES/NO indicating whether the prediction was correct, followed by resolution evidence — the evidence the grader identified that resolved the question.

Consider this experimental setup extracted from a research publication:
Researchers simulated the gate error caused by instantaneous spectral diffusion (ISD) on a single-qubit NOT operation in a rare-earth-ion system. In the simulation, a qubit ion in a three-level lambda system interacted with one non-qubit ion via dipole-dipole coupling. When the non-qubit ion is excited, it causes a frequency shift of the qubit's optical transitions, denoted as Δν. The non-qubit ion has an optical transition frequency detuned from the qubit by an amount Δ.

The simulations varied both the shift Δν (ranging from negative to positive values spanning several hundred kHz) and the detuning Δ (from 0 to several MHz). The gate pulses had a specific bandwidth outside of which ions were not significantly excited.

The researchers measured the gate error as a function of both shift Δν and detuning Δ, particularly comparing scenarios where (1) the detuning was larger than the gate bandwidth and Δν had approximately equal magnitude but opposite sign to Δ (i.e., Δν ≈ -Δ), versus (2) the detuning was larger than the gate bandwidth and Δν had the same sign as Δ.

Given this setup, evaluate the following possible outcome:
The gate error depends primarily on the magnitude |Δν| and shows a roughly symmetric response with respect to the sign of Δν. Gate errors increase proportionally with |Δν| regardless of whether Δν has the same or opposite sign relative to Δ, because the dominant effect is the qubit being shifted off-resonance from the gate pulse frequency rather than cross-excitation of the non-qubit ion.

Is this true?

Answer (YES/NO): NO